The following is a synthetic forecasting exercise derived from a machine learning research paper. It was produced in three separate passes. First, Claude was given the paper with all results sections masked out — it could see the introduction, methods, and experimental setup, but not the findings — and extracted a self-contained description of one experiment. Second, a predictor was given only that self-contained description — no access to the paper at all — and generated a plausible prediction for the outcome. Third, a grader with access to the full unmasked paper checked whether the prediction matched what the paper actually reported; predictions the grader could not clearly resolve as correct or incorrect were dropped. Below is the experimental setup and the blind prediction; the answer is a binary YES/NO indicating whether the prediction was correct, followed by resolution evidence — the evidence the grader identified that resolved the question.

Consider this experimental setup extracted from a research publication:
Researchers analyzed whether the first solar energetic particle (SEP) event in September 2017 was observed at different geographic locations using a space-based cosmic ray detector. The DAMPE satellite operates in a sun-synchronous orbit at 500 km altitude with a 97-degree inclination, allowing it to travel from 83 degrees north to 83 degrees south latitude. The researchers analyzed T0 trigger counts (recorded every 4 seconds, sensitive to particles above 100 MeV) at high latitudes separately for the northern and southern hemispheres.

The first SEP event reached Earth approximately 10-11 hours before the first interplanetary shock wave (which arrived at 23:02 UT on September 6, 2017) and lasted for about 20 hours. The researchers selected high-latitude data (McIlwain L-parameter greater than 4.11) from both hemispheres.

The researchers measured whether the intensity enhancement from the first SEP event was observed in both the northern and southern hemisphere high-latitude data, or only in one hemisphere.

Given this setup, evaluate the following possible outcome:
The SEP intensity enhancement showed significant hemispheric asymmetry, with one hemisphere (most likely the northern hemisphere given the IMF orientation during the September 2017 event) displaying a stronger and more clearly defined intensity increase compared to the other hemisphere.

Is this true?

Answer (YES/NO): NO